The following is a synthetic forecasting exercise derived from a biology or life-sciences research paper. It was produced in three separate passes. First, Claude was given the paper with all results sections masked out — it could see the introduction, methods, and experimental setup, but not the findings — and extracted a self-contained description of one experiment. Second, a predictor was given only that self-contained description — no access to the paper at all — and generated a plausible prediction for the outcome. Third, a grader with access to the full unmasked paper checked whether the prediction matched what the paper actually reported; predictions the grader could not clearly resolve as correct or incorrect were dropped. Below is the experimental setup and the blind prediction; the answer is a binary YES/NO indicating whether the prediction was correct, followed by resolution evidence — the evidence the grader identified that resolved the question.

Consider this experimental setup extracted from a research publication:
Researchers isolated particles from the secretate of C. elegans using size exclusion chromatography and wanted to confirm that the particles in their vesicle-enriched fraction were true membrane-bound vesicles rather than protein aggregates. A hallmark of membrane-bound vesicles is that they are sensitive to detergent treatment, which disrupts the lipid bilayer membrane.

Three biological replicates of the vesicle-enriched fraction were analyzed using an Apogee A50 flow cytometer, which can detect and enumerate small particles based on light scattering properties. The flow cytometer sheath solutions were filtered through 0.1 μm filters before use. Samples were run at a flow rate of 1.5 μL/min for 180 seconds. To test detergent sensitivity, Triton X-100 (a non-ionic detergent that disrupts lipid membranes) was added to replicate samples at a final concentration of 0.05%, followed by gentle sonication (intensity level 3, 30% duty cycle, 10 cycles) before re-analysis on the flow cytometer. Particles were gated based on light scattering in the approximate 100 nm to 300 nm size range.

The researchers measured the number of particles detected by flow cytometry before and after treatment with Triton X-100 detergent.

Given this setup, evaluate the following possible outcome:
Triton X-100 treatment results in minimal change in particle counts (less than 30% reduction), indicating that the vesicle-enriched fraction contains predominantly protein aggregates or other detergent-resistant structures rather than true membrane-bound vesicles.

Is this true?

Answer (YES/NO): NO